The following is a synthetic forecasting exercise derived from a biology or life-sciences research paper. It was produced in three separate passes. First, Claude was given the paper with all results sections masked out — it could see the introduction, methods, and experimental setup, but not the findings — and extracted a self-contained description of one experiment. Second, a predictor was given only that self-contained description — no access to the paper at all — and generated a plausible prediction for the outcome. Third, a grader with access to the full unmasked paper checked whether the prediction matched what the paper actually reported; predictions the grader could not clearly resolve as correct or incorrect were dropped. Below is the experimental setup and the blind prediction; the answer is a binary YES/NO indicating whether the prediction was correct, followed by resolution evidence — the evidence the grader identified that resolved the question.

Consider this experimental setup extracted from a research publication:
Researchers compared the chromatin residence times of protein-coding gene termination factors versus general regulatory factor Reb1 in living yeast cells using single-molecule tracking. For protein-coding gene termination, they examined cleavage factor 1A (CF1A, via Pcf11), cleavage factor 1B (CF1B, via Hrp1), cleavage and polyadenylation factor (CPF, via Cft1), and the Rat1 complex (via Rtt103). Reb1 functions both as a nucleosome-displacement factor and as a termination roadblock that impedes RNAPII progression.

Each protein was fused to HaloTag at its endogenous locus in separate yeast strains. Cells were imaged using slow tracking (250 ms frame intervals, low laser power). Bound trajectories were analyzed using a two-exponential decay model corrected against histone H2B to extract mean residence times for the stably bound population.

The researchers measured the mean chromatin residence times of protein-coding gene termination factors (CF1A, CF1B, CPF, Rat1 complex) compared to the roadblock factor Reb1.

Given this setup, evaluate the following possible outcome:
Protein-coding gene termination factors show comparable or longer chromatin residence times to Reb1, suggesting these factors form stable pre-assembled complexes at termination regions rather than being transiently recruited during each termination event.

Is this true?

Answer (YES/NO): NO